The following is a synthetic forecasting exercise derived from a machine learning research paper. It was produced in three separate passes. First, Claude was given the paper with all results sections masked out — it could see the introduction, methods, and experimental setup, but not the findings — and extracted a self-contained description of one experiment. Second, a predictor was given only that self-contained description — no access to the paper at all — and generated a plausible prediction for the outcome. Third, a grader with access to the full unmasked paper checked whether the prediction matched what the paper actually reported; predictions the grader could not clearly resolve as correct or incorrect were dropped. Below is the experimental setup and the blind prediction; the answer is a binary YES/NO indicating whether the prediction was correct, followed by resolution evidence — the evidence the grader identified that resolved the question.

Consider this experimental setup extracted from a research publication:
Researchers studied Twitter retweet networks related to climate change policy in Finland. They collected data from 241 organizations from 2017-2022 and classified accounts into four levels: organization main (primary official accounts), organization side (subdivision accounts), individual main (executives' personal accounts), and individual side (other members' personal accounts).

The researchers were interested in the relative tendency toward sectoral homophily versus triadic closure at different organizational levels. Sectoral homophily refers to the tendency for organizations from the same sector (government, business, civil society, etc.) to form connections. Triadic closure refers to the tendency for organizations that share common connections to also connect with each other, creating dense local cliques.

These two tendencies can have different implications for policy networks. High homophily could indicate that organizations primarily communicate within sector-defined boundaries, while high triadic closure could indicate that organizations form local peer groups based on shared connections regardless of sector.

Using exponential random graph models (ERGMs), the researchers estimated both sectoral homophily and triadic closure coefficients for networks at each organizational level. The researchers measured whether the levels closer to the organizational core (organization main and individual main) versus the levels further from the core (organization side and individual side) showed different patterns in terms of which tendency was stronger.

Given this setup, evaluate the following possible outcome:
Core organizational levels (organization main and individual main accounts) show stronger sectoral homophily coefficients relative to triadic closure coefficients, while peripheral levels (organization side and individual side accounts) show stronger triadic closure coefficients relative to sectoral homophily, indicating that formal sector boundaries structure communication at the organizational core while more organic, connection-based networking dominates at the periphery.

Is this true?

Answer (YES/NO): YES